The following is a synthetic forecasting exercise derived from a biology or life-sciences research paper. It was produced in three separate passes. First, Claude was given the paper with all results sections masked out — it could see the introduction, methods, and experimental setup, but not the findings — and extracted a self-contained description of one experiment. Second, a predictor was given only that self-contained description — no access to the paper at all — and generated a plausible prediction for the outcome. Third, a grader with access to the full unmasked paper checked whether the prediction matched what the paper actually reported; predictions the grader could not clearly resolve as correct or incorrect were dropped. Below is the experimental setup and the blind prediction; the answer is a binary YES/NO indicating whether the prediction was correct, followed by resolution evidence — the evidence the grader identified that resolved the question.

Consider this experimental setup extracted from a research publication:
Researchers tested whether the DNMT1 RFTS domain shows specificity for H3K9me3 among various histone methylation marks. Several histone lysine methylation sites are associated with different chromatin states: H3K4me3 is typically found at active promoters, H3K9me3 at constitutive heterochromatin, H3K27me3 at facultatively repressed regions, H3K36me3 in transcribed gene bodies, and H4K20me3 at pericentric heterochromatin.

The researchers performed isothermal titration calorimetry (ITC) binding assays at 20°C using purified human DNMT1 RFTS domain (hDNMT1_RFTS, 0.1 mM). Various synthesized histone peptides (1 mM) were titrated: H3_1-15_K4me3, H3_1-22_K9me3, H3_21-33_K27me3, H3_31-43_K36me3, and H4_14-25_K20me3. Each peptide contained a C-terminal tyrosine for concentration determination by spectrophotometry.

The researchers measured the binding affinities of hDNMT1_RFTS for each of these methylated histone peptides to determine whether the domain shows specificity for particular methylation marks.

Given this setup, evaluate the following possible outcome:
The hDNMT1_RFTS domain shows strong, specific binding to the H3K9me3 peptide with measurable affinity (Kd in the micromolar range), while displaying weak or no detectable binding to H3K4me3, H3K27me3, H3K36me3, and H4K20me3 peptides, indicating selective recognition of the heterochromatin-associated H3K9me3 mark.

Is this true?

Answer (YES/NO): YES